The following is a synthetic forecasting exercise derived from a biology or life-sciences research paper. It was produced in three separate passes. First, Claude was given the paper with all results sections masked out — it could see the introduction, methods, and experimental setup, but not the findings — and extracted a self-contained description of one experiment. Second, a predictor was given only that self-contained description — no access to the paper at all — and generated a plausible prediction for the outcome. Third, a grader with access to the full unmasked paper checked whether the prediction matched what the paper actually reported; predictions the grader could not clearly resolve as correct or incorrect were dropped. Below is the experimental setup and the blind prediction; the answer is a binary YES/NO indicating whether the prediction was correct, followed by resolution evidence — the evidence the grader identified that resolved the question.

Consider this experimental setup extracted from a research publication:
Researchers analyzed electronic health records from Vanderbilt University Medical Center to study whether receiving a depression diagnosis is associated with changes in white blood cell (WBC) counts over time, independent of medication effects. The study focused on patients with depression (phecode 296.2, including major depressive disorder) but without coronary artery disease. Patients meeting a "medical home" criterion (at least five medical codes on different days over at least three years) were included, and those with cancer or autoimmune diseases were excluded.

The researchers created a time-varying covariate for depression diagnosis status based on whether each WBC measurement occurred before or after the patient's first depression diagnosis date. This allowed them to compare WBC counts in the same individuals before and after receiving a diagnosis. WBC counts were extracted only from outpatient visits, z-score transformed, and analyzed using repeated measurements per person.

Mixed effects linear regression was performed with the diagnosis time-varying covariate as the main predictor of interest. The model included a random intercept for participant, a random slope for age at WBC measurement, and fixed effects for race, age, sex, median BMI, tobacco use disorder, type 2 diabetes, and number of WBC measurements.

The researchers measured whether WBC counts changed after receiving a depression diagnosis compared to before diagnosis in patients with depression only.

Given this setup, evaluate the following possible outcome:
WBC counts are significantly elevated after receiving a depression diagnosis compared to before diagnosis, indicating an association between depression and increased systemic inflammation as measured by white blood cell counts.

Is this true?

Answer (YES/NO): NO